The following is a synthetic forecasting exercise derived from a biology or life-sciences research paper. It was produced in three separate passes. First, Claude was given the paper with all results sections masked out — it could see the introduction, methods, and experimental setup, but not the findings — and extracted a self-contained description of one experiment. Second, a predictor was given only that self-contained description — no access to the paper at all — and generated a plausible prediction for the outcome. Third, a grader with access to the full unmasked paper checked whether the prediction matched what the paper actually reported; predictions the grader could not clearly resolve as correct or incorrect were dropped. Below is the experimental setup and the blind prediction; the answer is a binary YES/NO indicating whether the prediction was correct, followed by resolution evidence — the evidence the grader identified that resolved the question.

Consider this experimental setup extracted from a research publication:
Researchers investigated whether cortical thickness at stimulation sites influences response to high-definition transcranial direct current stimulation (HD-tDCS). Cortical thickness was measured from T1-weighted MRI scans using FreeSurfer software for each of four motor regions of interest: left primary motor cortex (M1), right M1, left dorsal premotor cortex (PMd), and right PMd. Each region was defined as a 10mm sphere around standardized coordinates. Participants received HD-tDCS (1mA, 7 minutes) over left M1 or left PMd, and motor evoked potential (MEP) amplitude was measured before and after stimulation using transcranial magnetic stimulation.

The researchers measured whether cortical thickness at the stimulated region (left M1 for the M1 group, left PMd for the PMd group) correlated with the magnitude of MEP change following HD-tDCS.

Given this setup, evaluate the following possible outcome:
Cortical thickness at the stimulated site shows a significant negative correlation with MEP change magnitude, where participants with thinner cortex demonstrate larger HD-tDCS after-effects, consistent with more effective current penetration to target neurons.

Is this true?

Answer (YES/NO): NO